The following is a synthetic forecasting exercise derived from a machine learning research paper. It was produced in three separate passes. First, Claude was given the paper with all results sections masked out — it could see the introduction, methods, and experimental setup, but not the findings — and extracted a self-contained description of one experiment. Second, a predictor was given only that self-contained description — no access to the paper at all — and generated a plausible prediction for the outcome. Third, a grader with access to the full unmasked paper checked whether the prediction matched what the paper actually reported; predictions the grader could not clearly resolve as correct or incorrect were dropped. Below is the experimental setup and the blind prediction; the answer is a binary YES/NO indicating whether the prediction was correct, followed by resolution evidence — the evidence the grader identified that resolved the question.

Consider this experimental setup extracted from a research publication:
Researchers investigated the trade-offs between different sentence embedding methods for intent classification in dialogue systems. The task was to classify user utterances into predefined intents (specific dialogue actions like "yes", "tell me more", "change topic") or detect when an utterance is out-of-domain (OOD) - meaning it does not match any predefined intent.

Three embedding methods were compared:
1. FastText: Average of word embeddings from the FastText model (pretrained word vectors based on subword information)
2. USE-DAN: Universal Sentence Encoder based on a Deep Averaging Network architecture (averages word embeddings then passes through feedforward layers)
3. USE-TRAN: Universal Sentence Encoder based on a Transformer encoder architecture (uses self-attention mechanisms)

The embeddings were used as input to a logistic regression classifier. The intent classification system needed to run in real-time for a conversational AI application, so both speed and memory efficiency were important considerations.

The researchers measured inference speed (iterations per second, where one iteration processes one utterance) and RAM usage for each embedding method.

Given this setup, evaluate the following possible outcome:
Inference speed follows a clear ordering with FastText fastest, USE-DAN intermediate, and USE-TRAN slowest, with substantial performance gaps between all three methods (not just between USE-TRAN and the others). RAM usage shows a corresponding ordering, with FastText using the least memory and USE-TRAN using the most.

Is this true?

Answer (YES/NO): NO